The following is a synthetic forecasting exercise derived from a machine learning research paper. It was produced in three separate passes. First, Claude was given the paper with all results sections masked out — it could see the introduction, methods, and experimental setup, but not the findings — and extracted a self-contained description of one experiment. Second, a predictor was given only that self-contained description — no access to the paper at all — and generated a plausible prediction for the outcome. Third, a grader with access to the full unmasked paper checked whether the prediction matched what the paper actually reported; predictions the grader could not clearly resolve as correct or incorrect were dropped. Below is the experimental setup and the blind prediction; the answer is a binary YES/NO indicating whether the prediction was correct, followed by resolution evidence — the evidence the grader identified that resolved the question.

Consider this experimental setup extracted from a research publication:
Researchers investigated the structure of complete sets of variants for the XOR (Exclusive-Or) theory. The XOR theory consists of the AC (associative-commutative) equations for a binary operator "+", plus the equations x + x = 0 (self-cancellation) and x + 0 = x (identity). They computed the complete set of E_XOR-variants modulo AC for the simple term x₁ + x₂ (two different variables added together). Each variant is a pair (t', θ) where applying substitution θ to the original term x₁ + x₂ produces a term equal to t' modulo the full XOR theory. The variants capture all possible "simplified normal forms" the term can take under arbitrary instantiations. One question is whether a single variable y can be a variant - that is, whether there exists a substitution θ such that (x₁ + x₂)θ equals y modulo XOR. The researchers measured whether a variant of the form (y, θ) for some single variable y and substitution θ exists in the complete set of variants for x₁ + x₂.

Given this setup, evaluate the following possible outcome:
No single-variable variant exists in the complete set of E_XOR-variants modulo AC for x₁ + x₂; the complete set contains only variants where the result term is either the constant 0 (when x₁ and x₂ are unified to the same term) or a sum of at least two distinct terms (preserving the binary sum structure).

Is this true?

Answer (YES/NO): NO